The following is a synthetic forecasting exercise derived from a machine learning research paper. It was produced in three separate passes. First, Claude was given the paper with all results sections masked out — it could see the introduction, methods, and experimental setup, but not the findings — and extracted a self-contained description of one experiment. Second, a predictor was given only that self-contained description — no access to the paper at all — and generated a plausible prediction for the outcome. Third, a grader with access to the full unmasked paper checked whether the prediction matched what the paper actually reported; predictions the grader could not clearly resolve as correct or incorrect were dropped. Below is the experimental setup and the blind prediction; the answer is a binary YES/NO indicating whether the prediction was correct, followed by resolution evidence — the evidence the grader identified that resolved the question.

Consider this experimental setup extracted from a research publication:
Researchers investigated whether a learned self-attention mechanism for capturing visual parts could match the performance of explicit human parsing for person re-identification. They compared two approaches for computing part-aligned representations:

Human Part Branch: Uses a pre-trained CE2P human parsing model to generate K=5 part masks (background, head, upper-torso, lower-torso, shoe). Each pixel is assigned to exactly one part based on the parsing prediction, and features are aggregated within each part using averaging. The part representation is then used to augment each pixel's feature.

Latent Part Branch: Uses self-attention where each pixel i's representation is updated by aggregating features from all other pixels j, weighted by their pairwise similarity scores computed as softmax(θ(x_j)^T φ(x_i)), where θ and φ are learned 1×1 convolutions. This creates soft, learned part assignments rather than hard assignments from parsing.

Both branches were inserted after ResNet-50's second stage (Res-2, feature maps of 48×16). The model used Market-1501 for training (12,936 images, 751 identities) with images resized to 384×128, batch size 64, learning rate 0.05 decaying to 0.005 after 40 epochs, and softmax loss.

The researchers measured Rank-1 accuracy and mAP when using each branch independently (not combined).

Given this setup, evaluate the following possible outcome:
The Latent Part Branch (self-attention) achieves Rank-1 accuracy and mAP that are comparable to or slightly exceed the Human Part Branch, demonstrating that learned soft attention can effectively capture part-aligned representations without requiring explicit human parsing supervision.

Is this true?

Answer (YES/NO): YES